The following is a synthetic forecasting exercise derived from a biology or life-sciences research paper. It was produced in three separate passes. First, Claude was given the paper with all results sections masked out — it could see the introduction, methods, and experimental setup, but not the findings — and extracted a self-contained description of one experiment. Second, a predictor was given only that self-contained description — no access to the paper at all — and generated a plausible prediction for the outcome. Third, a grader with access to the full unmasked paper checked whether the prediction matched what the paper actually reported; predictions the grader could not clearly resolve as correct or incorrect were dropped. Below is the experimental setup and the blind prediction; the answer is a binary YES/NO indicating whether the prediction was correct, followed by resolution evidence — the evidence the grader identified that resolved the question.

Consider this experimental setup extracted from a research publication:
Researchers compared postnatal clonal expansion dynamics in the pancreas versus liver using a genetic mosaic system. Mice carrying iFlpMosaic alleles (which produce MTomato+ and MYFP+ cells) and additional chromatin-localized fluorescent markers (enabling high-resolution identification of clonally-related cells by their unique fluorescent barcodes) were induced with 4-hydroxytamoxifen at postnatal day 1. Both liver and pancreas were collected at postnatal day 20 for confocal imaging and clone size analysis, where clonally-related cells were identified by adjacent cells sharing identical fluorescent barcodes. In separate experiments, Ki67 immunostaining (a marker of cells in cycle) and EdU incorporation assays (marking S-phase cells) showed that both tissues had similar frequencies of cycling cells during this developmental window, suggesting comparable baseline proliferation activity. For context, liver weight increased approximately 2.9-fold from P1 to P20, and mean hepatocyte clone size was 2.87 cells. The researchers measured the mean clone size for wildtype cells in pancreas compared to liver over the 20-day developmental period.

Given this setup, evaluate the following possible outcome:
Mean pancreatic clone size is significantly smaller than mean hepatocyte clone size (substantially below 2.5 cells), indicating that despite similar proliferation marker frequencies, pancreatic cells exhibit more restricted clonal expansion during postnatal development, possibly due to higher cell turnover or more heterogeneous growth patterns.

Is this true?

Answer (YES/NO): NO